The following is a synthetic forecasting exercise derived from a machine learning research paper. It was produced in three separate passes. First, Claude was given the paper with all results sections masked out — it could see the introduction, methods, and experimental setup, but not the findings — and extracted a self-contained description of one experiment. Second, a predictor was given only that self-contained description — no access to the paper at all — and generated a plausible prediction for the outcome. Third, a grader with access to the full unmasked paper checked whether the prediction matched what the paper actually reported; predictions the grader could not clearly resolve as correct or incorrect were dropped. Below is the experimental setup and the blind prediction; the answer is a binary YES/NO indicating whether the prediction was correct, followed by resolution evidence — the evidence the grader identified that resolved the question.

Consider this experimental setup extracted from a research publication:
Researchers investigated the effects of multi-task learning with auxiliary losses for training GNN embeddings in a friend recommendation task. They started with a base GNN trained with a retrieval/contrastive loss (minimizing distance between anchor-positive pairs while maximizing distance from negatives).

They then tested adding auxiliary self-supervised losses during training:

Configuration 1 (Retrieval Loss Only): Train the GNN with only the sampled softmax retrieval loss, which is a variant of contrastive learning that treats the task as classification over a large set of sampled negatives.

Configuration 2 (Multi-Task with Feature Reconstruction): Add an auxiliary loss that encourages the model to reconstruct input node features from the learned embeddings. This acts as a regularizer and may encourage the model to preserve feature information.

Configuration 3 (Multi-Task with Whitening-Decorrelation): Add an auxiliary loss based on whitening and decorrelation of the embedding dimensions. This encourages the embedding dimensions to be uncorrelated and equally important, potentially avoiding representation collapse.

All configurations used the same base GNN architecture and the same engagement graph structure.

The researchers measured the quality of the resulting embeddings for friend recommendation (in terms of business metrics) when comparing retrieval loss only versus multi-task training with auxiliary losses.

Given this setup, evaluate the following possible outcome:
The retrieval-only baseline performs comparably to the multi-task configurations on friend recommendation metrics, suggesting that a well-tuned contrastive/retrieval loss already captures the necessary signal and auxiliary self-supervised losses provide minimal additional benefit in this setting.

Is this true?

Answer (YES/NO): NO